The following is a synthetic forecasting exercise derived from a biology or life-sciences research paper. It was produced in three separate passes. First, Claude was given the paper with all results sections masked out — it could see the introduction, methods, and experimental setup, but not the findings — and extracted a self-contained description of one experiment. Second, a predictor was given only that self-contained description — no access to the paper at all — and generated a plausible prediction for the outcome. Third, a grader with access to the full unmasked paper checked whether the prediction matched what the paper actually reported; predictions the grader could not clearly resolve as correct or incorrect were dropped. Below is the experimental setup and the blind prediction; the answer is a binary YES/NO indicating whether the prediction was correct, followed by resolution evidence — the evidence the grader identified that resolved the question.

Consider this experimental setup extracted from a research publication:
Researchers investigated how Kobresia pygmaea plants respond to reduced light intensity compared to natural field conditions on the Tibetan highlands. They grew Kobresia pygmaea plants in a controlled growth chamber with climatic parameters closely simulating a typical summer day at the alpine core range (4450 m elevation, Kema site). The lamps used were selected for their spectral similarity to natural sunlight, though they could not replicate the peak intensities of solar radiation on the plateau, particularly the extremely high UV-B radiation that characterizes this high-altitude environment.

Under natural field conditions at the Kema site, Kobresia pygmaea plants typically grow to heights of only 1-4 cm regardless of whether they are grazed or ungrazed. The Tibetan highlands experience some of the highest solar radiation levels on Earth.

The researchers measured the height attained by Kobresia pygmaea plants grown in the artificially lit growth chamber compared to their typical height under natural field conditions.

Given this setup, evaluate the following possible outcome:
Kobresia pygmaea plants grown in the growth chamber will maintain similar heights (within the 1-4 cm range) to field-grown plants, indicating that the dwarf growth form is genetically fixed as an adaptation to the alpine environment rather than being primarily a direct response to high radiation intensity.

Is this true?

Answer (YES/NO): NO